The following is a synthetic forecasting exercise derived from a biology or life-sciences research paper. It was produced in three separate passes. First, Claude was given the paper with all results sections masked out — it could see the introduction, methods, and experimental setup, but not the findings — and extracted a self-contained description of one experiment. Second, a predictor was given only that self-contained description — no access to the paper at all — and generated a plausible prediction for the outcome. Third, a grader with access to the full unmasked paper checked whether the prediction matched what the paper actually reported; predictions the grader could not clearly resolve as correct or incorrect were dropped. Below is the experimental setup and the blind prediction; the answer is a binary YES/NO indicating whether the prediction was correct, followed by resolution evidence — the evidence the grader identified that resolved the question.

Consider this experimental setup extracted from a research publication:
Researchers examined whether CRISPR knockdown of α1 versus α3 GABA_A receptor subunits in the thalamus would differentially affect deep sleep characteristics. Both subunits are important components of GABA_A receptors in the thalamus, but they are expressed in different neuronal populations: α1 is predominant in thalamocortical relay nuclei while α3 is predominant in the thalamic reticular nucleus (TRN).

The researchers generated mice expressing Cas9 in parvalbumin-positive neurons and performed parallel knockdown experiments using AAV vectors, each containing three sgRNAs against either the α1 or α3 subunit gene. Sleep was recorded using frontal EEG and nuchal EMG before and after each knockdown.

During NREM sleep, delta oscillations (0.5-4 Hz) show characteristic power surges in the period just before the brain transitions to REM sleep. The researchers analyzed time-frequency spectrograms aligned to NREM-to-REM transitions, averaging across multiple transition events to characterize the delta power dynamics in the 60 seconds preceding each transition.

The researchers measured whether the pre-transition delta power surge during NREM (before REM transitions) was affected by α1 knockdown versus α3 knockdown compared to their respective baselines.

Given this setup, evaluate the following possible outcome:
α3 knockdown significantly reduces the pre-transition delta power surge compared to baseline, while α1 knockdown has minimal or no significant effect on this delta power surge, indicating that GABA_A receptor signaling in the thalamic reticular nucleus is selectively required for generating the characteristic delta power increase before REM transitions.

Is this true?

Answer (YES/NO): NO